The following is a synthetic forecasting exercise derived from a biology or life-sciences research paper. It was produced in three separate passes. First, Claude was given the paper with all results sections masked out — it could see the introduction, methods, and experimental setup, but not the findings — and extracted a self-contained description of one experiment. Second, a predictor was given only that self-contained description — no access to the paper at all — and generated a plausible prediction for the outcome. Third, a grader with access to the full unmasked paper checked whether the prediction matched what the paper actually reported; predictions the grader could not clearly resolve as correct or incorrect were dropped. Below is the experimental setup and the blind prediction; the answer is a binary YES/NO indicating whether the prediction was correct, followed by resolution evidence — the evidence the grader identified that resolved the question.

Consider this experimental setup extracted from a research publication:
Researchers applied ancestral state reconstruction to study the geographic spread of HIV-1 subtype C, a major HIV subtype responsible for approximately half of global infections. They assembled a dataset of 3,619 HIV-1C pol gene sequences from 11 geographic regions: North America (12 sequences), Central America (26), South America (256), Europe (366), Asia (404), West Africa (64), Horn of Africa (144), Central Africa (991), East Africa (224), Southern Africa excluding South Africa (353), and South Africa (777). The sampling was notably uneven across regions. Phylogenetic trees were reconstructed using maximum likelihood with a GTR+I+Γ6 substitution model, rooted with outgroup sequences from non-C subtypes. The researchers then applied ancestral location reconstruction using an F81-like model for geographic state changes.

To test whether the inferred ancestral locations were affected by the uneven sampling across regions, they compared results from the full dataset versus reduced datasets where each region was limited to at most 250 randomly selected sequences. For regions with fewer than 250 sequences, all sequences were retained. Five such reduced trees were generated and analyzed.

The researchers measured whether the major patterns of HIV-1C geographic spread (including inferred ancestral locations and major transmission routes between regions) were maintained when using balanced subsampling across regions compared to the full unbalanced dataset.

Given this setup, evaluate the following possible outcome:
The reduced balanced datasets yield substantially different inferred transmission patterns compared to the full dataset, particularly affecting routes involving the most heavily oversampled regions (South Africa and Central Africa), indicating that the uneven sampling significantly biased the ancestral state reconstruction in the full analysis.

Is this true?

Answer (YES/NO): NO